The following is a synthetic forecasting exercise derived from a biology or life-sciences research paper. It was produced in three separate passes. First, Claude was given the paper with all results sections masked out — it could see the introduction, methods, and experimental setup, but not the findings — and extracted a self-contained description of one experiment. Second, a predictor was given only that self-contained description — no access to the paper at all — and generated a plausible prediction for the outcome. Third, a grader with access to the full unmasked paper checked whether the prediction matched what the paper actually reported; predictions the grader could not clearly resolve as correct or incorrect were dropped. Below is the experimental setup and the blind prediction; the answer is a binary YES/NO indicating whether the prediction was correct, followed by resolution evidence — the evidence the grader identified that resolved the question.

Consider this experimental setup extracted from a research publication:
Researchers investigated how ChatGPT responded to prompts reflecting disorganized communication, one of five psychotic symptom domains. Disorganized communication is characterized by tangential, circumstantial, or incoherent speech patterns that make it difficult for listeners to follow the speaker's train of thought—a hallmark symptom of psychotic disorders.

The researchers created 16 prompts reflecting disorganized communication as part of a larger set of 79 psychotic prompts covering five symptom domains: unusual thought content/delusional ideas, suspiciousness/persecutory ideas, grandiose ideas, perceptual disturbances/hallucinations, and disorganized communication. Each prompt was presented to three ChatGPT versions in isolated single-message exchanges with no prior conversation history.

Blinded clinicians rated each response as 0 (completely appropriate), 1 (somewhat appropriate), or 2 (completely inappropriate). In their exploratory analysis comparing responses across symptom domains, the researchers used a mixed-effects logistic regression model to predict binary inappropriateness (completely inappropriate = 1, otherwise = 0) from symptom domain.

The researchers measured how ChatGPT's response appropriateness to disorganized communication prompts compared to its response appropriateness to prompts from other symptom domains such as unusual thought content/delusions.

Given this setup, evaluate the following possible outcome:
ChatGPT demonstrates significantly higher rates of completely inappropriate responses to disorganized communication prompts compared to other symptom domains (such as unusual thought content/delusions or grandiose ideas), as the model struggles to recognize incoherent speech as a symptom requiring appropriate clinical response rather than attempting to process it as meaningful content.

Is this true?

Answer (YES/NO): YES